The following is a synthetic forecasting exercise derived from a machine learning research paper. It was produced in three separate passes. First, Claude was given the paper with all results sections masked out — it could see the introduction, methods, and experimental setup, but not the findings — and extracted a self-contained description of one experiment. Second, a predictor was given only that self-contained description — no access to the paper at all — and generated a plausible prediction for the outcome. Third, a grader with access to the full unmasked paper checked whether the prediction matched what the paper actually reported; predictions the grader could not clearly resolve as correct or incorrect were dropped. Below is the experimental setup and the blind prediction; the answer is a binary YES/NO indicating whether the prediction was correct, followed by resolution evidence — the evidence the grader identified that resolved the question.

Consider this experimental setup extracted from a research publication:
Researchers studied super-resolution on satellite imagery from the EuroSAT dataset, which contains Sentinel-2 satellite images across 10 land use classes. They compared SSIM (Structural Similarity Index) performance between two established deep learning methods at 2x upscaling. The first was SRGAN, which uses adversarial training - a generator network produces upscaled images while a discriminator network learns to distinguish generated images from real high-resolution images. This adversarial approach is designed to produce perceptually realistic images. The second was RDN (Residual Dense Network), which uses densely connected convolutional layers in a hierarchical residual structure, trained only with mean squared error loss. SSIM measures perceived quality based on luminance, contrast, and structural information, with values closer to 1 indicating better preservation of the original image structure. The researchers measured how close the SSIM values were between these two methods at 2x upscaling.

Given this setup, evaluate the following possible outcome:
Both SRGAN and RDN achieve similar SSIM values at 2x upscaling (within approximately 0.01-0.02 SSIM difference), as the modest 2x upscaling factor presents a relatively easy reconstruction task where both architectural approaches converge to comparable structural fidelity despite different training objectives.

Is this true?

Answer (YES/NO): YES